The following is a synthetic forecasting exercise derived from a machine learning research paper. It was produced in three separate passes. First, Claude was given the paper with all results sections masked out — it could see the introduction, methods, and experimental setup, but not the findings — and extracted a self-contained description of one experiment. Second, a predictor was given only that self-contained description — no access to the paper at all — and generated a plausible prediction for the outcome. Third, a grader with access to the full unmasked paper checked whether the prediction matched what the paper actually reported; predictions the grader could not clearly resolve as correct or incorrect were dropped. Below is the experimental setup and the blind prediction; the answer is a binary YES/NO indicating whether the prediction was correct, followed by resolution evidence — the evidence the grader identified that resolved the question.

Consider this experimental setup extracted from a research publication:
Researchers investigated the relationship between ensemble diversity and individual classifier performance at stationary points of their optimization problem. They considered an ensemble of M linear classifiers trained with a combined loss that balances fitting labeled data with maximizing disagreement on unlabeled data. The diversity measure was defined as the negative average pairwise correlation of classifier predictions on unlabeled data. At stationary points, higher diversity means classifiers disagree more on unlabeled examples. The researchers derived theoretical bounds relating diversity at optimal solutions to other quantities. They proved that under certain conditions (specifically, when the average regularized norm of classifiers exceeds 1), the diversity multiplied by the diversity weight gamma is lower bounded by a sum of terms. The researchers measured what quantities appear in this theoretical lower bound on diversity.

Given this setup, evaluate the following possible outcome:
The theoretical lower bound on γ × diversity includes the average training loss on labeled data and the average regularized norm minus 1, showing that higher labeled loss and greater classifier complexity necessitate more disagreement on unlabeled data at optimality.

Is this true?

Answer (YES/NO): NO